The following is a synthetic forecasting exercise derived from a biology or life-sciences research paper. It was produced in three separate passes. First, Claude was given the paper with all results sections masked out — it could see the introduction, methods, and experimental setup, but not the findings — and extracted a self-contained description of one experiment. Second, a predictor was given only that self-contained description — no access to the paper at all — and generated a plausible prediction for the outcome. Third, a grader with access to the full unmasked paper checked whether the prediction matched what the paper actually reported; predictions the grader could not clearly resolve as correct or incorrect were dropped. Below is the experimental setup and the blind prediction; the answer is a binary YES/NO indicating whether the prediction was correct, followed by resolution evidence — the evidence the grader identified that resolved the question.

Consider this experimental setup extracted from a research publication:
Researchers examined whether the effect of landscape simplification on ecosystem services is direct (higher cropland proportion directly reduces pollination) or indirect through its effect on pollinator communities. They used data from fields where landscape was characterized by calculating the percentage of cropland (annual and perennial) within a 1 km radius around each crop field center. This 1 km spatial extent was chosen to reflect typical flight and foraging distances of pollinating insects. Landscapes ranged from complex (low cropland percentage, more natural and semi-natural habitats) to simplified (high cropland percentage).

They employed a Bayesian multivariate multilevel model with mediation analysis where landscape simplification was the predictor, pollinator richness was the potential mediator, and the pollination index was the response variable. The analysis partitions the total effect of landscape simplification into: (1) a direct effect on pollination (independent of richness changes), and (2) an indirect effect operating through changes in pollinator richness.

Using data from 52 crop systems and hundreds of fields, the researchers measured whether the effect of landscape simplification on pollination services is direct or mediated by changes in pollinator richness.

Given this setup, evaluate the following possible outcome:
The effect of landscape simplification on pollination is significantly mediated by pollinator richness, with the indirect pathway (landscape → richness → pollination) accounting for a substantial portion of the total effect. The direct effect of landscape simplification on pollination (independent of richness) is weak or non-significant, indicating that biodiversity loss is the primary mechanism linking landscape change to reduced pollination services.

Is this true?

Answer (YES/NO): NO